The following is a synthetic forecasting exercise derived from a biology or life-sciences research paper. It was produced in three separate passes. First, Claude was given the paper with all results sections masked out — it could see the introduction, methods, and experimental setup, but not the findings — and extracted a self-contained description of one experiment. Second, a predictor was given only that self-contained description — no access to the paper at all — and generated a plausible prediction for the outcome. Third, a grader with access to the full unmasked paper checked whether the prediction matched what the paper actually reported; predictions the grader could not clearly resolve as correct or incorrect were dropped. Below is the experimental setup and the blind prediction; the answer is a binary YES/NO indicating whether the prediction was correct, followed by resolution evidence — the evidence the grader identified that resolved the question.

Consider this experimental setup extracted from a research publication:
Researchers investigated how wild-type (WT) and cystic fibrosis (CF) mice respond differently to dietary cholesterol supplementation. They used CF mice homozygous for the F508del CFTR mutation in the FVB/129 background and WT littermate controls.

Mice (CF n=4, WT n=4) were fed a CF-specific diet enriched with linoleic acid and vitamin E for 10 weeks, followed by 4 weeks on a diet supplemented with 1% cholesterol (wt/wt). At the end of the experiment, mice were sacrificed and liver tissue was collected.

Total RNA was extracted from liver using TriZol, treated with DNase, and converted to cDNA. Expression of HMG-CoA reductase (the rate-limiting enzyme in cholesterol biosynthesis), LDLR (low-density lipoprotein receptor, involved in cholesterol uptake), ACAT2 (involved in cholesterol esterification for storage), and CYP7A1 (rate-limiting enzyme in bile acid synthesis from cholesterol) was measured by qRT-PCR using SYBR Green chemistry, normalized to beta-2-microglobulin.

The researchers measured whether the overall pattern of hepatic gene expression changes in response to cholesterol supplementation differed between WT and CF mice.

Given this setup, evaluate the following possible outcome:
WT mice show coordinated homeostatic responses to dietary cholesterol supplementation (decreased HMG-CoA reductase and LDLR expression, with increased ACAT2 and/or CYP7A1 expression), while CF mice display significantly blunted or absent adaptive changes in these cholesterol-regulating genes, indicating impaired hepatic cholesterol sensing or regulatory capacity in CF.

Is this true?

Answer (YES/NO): YES